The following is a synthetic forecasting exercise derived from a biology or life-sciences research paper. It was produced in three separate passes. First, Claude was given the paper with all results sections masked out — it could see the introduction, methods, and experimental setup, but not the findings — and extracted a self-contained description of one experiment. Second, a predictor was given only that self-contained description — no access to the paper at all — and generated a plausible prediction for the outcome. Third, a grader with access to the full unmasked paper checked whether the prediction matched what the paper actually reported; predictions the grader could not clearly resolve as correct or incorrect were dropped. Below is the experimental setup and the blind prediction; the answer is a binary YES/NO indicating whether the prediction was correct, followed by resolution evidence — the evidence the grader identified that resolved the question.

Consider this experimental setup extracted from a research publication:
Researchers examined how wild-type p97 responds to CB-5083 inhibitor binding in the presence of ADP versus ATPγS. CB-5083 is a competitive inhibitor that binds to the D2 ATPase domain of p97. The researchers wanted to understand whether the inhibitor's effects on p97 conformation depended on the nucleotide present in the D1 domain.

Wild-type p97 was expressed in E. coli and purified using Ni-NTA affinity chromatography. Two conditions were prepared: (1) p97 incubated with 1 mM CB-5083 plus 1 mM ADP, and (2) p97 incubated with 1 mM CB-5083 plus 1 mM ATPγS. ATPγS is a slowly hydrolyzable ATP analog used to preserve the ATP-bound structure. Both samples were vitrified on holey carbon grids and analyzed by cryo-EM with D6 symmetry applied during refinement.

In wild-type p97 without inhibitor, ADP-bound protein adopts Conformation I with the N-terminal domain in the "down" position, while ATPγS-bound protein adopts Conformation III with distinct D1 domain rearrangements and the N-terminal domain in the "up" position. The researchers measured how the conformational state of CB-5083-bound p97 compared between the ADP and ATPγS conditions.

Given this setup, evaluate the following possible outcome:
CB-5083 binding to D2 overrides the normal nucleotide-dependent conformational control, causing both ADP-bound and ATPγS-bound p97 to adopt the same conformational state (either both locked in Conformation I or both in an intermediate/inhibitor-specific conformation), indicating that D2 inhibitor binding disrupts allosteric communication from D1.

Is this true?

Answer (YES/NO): YES